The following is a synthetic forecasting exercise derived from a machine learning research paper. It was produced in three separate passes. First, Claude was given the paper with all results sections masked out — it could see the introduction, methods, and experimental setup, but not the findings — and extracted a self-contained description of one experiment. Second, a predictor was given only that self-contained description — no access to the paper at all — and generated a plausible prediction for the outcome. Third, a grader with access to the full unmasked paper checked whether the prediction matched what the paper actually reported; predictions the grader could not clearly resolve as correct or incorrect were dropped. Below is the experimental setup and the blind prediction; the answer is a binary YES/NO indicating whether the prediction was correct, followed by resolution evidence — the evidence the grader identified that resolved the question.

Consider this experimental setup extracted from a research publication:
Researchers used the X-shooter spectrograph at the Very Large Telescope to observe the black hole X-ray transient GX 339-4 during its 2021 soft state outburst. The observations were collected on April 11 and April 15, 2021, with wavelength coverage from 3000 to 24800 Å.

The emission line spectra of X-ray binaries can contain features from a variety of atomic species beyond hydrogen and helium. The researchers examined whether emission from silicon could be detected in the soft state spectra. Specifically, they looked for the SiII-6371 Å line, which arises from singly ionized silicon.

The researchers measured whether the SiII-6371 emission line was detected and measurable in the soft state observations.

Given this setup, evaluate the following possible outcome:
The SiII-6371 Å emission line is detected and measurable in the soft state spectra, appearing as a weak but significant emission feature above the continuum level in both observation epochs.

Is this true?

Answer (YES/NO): YES